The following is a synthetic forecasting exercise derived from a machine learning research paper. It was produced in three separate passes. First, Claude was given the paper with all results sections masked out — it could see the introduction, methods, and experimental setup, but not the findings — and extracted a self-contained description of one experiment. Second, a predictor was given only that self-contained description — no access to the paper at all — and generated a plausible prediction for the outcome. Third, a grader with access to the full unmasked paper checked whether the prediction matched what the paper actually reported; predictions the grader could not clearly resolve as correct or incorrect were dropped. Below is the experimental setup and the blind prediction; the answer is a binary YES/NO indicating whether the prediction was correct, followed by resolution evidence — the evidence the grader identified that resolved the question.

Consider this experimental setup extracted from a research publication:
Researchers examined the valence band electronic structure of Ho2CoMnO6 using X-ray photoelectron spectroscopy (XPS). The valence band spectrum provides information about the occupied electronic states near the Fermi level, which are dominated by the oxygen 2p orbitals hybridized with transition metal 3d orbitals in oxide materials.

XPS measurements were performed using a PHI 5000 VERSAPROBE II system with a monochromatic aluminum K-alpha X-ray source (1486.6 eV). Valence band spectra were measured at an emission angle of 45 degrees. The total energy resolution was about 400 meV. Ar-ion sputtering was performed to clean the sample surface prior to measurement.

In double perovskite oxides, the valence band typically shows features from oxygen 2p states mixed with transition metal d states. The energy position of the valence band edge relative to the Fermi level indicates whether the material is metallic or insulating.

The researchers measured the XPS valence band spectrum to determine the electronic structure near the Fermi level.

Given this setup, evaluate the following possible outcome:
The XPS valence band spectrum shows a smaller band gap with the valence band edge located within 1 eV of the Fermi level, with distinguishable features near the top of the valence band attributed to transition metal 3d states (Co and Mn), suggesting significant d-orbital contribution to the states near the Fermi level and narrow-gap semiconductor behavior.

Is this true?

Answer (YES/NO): YES